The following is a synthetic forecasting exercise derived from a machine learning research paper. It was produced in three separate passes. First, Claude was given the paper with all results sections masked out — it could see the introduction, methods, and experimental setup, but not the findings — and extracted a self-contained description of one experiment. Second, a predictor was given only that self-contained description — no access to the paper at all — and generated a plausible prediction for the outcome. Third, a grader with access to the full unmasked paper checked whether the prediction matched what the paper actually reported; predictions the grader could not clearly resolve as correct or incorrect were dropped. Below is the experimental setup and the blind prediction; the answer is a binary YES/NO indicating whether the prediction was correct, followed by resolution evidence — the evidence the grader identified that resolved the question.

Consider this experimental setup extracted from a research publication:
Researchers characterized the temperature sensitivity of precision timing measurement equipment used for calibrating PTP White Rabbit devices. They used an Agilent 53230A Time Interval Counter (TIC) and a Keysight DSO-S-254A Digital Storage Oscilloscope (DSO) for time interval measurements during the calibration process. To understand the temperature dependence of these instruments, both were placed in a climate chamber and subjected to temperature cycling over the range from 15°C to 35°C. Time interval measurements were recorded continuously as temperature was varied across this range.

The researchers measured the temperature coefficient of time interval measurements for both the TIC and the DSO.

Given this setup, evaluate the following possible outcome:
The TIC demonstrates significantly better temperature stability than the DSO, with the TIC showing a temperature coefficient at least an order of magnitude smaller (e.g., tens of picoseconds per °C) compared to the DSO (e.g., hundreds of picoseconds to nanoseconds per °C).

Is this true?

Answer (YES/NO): NO